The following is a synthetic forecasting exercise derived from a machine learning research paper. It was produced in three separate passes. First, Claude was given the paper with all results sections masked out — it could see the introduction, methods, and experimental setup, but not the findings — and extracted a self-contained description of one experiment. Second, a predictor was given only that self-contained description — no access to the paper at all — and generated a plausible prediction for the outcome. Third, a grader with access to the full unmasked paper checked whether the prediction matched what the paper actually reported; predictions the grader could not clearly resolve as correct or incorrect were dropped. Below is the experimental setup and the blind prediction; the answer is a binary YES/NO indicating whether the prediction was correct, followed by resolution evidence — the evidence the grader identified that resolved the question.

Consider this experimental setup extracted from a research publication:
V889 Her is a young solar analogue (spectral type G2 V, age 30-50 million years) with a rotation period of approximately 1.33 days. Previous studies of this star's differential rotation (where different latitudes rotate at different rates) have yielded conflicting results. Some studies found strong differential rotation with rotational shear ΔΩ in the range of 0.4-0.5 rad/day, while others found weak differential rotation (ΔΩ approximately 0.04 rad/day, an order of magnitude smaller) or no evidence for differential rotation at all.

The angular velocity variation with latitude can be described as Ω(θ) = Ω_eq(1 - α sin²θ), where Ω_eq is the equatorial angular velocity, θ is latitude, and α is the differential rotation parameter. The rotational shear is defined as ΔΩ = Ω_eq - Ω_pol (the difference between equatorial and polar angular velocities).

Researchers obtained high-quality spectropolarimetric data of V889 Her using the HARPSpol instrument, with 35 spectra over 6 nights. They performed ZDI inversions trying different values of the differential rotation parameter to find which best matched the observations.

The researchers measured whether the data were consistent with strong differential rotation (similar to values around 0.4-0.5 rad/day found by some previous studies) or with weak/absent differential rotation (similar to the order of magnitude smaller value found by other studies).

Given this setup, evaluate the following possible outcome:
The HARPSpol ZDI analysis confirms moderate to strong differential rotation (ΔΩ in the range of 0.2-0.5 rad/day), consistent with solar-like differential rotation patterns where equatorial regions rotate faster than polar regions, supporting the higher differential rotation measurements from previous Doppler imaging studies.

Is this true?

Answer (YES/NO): YES